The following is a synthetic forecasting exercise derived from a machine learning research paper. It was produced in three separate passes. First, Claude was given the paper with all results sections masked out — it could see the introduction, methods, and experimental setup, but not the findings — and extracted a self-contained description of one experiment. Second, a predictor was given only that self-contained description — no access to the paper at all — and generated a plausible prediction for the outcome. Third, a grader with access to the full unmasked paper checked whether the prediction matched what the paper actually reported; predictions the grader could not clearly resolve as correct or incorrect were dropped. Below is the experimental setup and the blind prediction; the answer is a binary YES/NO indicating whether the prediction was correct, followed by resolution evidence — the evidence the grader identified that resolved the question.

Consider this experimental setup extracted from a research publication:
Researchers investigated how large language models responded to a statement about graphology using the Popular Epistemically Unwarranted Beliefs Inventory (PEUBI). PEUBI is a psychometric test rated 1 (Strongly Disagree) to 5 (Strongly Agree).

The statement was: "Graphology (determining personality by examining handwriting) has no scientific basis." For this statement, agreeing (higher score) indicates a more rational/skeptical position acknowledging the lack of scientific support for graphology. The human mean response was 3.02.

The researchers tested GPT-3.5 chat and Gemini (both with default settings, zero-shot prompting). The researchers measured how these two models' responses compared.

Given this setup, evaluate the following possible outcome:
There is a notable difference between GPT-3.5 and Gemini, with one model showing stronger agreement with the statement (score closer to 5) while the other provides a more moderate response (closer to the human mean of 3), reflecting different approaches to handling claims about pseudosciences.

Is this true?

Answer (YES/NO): NO